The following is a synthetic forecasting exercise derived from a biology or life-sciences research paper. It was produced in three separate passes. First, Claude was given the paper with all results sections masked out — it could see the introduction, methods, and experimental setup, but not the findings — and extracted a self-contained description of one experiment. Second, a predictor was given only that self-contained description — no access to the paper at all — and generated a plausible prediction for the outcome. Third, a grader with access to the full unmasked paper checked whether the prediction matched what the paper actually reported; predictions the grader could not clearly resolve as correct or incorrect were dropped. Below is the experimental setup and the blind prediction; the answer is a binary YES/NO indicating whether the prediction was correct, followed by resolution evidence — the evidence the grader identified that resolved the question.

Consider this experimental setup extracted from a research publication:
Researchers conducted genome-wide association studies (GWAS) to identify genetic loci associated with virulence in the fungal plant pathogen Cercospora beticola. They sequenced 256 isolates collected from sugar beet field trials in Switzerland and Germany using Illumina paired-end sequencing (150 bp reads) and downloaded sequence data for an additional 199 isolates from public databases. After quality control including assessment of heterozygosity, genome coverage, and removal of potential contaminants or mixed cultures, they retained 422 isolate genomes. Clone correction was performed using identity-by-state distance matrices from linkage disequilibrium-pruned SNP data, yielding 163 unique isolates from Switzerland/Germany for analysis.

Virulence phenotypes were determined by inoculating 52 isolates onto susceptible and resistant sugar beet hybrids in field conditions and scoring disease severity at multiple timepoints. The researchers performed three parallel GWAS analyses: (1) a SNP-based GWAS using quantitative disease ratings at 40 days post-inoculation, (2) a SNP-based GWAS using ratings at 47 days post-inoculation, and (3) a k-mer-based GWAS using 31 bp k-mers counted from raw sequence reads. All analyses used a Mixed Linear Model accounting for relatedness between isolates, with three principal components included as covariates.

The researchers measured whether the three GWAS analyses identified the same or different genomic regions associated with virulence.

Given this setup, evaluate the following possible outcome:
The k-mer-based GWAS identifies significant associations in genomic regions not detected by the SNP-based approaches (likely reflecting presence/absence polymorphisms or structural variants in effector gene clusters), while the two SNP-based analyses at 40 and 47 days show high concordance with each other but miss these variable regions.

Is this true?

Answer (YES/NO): NO